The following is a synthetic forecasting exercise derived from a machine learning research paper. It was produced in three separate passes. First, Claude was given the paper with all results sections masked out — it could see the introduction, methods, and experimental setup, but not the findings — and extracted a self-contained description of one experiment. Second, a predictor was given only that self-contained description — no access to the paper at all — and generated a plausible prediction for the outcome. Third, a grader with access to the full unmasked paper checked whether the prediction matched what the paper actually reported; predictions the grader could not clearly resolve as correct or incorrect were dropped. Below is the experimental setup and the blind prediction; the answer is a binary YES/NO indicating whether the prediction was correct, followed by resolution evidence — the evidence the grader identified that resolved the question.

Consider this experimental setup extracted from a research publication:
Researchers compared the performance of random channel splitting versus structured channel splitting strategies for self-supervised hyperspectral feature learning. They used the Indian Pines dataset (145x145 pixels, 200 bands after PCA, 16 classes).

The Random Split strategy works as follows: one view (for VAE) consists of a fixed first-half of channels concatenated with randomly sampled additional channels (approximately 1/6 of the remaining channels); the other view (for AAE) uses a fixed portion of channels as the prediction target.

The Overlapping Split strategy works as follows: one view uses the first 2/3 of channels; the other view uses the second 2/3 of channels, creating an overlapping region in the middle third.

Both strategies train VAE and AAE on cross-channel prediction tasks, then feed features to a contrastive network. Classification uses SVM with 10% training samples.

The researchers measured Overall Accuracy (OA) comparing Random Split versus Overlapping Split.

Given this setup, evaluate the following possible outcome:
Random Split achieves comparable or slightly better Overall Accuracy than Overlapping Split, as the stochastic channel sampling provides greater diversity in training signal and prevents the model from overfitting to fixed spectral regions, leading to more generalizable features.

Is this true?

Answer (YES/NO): YES